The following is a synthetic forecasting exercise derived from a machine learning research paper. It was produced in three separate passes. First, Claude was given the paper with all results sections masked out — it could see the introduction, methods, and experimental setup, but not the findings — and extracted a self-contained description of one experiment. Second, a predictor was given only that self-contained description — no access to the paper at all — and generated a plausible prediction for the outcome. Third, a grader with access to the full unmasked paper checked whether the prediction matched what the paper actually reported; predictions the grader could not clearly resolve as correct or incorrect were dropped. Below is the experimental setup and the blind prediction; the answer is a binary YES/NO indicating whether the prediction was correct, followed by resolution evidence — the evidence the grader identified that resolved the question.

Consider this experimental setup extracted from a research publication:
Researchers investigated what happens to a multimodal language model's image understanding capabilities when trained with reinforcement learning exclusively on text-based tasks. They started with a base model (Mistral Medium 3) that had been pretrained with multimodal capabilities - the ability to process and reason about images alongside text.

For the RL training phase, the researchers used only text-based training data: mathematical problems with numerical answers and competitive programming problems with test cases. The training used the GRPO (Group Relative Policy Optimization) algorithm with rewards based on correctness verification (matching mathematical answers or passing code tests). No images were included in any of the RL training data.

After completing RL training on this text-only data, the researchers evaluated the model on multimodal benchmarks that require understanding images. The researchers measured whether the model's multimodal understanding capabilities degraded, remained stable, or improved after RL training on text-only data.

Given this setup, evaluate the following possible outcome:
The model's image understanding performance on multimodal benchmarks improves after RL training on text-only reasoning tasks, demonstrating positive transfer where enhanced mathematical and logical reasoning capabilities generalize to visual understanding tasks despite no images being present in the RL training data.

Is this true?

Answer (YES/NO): YES